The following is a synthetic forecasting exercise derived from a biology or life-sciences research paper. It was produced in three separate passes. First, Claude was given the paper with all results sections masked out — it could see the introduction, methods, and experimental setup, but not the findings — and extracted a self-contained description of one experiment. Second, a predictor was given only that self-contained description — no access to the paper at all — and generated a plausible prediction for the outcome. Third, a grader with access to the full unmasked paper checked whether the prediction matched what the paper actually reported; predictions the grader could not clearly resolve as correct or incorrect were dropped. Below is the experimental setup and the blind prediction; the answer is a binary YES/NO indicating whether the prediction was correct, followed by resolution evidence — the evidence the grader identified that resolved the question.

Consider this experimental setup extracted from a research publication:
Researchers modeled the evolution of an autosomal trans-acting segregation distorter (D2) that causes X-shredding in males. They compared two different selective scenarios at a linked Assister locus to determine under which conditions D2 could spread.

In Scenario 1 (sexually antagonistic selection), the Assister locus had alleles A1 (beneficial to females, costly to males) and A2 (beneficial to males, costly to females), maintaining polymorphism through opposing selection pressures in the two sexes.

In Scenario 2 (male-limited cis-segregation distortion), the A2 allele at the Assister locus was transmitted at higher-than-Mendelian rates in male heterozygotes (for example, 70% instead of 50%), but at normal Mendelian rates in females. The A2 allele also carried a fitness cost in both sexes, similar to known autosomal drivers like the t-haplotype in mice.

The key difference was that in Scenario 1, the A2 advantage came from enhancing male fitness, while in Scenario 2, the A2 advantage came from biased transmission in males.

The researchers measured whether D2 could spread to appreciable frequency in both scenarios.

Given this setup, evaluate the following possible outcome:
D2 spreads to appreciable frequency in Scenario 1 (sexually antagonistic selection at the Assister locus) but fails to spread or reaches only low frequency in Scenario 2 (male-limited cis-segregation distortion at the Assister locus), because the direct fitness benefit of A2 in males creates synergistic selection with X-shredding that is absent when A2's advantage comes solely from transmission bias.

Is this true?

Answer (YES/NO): NO